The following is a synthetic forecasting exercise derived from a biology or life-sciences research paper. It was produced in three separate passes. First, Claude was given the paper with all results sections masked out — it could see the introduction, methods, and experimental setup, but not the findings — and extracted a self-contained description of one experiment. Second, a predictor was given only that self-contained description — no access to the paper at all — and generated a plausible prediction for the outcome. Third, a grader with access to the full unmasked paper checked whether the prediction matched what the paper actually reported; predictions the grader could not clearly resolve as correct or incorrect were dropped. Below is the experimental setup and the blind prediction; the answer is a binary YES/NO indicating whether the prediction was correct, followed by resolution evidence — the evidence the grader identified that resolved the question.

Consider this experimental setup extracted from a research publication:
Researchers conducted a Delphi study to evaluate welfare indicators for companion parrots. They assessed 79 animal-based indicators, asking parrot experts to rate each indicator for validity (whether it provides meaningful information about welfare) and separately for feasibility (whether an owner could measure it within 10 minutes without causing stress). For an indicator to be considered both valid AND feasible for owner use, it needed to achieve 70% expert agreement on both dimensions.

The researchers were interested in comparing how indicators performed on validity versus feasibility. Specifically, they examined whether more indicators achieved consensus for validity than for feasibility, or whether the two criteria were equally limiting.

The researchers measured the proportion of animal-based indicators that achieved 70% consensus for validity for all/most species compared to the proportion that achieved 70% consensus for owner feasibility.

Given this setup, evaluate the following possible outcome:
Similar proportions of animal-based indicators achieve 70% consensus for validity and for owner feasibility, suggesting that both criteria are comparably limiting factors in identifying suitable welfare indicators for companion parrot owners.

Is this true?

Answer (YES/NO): NO